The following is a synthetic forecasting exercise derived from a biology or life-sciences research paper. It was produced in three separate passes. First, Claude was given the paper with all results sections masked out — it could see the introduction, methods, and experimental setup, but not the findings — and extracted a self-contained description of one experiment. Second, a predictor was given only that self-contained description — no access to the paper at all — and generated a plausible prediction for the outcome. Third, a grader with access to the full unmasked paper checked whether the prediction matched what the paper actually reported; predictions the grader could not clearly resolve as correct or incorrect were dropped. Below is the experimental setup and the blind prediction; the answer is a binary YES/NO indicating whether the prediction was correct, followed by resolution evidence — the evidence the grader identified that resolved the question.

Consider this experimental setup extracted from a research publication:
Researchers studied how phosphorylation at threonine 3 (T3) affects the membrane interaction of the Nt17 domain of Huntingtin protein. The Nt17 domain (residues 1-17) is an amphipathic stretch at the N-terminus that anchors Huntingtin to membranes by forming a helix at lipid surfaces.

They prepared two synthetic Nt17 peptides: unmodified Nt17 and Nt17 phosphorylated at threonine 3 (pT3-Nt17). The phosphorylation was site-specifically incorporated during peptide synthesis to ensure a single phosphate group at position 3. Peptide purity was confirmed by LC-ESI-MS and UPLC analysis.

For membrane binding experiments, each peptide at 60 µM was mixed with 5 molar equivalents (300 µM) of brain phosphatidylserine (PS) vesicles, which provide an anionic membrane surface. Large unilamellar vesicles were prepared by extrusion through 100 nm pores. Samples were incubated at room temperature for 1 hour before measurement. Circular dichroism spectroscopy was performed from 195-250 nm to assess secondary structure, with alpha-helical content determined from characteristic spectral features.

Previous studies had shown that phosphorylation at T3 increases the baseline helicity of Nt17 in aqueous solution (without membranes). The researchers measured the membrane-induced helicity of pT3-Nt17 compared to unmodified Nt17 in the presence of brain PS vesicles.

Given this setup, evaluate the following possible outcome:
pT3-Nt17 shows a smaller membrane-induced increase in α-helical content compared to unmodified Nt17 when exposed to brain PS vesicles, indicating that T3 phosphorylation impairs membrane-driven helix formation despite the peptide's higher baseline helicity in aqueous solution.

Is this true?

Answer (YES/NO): NO